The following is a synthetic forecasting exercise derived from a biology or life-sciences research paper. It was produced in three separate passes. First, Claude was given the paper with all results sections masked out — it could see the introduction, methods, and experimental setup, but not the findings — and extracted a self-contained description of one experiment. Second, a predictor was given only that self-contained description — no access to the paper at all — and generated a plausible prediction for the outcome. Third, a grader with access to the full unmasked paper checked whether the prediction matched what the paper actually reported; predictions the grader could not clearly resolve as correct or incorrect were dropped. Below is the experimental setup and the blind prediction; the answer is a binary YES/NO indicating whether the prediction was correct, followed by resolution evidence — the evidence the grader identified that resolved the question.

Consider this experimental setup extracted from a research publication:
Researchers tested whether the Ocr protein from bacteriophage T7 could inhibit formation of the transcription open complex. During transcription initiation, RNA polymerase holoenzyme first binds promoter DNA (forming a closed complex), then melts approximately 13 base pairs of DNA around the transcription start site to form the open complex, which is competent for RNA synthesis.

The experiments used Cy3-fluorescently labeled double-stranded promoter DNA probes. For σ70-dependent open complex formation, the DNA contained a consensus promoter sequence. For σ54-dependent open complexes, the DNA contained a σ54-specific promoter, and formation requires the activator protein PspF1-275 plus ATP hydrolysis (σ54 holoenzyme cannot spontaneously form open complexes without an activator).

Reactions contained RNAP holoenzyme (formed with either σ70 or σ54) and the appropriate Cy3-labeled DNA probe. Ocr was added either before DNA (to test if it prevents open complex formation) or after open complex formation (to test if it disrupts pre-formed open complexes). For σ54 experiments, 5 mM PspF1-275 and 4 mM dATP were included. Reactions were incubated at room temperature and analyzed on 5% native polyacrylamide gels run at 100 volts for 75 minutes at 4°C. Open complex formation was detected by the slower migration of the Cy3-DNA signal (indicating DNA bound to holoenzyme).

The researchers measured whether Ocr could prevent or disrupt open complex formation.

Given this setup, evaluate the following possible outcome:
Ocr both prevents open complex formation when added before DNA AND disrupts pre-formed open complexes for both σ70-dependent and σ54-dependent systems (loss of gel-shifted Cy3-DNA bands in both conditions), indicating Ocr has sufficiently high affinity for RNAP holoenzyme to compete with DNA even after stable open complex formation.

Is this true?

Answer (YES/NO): NO